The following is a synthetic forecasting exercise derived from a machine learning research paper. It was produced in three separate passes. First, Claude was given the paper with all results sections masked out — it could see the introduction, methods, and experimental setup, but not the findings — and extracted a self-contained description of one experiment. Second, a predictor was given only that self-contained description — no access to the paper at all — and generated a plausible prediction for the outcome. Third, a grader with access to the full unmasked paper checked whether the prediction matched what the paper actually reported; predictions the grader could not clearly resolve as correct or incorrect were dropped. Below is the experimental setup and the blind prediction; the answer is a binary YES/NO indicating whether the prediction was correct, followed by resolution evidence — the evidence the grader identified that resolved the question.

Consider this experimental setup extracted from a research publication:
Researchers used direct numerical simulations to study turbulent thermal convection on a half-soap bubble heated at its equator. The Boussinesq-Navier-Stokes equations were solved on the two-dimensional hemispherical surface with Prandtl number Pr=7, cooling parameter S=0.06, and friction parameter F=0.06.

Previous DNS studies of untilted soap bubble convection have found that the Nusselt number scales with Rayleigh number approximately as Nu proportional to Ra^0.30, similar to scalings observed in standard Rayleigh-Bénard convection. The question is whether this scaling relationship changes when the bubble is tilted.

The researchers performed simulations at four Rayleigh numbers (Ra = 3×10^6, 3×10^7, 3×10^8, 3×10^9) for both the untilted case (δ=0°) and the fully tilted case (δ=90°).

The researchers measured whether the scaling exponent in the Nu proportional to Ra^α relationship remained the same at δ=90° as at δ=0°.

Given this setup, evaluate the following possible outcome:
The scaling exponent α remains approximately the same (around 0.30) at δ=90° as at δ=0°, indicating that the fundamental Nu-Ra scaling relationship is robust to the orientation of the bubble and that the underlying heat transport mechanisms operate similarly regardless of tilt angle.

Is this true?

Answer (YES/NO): NO